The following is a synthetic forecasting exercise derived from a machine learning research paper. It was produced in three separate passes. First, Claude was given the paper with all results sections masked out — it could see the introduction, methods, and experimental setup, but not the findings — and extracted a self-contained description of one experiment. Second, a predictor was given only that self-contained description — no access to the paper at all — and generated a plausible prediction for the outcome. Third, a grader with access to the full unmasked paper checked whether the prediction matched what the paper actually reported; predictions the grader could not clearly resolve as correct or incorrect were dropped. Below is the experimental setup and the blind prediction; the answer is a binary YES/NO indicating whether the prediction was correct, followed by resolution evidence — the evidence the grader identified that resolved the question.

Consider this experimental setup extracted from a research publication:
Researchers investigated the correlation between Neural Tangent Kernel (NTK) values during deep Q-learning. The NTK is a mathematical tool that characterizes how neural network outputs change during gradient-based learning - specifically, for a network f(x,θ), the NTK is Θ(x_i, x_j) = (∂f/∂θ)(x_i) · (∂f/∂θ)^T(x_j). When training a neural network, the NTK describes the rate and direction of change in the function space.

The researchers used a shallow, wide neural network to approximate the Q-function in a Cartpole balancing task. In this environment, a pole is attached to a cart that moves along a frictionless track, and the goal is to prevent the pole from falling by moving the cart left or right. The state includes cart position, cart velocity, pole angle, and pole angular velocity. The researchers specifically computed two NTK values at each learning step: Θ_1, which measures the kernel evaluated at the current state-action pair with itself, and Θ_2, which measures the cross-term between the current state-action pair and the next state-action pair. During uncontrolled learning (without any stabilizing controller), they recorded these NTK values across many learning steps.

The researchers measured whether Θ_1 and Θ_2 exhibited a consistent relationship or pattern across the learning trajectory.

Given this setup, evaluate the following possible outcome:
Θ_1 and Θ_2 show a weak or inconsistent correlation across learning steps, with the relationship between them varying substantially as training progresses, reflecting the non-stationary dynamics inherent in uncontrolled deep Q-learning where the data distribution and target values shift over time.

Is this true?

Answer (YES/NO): NO